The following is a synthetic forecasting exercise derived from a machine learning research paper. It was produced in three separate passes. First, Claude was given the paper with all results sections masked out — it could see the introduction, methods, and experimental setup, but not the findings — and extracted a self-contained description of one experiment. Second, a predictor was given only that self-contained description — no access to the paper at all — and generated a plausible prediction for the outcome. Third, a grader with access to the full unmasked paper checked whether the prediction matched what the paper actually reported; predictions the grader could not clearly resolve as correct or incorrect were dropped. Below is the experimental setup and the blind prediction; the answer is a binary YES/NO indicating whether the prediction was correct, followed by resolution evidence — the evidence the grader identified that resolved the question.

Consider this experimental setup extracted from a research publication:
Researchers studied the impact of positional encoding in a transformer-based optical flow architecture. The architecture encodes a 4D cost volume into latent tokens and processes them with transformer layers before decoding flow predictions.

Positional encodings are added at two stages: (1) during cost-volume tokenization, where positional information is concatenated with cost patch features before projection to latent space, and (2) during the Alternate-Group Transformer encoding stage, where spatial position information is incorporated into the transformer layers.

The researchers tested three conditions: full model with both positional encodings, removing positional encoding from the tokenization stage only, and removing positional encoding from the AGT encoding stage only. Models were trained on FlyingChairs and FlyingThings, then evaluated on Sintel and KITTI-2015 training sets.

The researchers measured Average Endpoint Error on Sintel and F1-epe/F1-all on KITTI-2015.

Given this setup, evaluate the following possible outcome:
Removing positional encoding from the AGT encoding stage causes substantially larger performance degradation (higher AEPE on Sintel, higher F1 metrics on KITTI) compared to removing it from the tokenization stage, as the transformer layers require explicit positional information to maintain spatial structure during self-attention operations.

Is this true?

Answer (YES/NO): NO